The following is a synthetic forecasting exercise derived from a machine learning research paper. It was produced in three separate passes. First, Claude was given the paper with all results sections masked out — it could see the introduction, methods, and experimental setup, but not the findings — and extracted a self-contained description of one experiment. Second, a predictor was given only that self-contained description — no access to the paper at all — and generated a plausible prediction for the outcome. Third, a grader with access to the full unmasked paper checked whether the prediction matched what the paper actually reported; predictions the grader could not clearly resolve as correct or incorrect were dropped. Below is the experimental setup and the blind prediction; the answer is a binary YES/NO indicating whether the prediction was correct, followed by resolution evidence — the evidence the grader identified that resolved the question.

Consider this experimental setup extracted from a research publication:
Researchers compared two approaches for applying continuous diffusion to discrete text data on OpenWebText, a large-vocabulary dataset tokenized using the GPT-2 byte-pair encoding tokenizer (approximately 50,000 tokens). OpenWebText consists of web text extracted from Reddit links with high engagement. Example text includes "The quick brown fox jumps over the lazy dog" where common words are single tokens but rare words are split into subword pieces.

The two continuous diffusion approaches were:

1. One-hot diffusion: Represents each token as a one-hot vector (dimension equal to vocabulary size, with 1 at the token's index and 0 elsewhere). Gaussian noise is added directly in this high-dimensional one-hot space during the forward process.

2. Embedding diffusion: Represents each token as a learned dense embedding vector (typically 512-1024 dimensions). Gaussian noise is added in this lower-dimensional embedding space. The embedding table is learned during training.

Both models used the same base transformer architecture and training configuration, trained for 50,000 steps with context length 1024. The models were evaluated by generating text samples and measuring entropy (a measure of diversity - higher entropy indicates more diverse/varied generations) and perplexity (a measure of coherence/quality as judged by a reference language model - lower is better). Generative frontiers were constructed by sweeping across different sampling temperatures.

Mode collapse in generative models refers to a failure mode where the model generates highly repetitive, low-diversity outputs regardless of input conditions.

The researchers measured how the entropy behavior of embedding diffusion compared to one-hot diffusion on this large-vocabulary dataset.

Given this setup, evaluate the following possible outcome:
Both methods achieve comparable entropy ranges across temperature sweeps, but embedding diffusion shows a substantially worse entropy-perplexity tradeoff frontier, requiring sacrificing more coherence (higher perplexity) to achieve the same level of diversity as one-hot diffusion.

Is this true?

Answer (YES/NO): NO